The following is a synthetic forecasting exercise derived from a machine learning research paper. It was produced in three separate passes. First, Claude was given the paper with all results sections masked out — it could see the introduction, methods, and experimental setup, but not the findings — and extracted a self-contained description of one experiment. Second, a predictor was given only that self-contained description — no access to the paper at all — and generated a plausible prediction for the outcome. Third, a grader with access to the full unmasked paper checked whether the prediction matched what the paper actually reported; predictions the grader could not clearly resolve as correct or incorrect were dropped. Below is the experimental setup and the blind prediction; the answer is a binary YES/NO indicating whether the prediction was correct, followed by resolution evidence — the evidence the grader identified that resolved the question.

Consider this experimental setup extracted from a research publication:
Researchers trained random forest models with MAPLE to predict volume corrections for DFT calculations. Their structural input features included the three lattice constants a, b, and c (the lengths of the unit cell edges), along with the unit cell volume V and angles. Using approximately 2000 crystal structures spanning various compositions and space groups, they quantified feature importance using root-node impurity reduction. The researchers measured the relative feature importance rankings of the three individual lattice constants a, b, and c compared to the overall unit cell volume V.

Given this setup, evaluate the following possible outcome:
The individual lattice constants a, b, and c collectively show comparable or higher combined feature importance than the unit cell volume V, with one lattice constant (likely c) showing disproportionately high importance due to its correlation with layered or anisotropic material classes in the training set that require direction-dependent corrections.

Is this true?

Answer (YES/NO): NO